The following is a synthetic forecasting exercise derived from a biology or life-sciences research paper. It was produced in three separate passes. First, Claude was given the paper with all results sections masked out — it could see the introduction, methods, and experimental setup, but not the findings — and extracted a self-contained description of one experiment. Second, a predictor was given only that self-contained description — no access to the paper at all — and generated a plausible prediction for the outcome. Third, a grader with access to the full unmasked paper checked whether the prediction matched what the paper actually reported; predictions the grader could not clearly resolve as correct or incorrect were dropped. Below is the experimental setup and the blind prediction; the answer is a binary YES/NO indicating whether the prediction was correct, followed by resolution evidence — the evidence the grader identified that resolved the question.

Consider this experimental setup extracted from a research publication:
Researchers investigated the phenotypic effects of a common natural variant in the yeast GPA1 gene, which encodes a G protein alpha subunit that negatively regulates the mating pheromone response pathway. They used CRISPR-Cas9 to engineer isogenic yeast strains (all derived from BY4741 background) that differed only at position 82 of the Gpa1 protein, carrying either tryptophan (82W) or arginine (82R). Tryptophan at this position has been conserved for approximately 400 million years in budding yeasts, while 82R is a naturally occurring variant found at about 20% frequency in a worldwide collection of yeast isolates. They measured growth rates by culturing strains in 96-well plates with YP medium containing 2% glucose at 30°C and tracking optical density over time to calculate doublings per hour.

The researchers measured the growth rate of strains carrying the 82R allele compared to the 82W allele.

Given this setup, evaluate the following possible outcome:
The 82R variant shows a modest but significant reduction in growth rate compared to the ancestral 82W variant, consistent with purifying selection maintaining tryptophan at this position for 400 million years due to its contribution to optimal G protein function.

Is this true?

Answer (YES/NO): YES